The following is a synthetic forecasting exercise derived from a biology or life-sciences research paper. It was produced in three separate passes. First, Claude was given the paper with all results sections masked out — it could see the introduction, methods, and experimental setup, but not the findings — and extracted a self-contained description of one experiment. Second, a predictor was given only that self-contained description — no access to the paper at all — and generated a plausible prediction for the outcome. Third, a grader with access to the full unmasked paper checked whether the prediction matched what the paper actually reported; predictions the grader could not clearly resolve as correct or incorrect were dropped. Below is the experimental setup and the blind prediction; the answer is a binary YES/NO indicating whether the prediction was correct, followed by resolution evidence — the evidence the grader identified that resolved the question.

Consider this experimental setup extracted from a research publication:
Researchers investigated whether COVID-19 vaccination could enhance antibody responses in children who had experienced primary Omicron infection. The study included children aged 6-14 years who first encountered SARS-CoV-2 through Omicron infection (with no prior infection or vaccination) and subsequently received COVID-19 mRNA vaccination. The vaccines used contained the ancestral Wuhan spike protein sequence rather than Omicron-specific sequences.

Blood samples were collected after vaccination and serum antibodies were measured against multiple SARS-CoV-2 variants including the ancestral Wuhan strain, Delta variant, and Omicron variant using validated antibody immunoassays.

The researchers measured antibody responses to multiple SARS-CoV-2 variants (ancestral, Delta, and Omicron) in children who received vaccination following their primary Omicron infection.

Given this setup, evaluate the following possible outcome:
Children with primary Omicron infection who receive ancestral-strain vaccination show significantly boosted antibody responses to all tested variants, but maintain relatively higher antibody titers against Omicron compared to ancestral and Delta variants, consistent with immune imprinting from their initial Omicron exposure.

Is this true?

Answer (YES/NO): NO